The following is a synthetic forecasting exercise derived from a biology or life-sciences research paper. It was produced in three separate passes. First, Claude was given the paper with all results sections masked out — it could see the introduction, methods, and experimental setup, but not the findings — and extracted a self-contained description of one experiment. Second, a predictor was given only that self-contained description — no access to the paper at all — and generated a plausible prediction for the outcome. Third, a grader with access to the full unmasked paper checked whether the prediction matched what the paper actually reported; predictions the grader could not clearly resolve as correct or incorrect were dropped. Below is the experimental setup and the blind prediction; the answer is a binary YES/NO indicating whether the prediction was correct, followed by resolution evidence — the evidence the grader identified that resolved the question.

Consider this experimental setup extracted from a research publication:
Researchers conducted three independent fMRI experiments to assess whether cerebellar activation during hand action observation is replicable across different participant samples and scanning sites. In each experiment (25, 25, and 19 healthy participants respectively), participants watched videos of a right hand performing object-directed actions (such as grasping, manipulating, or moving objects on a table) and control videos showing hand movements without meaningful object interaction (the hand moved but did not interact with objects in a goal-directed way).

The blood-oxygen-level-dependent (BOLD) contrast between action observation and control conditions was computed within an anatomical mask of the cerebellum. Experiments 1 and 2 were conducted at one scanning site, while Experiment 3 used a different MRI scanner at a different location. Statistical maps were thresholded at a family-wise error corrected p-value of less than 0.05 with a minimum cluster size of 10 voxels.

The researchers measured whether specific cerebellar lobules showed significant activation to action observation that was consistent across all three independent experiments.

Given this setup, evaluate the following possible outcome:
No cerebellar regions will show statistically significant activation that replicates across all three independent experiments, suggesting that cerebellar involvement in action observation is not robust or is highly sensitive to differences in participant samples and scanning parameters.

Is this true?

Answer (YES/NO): NO